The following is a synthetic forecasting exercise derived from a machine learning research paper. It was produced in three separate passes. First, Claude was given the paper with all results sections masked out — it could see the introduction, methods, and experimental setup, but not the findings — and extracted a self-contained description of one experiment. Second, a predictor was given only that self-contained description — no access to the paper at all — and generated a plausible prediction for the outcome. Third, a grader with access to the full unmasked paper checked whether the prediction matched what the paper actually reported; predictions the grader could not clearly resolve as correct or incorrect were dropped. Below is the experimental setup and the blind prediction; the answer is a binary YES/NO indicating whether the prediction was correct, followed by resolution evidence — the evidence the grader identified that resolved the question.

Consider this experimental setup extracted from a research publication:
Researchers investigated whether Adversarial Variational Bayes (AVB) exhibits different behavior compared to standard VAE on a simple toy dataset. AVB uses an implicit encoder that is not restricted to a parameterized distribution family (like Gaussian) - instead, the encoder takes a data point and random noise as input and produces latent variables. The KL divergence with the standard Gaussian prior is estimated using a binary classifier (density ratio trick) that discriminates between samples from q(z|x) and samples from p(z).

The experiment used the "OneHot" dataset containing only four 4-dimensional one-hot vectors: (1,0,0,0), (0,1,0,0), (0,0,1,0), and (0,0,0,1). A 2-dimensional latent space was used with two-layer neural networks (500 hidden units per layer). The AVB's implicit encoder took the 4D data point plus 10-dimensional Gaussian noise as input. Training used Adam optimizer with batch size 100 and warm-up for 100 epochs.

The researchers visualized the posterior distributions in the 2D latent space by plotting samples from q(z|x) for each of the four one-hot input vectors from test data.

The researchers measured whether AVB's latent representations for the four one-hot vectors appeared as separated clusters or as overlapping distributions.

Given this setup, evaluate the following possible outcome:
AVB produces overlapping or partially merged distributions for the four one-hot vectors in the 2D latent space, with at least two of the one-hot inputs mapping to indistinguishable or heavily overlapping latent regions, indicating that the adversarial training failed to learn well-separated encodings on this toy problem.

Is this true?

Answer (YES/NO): NO